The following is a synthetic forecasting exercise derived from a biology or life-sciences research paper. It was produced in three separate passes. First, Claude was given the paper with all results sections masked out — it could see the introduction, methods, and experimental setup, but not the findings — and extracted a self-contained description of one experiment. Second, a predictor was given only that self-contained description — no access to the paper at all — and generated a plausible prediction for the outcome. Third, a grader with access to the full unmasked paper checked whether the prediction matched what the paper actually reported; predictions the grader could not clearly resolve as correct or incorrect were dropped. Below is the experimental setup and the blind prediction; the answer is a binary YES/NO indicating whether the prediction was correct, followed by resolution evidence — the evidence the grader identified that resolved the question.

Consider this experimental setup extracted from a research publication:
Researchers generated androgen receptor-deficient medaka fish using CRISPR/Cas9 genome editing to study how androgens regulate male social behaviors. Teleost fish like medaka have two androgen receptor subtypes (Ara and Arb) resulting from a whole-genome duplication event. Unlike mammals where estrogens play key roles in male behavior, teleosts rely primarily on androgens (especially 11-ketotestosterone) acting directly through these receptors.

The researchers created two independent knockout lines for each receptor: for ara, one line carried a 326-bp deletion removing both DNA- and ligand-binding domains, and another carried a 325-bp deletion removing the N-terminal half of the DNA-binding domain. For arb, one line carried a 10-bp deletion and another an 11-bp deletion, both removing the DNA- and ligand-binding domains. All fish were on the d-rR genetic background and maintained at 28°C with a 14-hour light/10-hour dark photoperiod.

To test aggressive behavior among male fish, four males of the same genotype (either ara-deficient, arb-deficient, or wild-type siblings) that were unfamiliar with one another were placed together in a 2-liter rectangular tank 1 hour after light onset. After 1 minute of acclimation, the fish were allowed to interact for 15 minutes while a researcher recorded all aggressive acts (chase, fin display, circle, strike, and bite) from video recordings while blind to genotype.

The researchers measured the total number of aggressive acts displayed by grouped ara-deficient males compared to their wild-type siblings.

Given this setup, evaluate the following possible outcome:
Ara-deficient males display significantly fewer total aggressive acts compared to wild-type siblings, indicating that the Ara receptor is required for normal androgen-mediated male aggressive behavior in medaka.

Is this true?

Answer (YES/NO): NO